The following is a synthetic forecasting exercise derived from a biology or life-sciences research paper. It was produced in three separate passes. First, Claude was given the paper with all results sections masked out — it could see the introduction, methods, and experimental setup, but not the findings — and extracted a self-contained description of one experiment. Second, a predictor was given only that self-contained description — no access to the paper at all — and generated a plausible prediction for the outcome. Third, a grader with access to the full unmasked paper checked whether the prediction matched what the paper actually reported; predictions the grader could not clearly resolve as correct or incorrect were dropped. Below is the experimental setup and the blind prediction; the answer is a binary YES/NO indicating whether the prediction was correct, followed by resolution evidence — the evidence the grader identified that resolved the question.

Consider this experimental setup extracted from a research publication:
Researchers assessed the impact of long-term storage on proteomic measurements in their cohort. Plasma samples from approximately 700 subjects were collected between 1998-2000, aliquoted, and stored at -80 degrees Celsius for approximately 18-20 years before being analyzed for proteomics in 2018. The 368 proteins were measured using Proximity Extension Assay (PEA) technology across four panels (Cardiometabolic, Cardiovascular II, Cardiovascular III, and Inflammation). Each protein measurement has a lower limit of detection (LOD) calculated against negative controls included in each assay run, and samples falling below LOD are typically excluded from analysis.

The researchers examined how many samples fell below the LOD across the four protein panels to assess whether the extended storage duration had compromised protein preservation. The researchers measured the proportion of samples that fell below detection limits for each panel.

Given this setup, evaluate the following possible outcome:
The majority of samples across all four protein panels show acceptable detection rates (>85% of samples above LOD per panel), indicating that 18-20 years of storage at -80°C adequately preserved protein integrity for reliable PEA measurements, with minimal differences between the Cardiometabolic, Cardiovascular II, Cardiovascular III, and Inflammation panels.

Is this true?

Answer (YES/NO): YES